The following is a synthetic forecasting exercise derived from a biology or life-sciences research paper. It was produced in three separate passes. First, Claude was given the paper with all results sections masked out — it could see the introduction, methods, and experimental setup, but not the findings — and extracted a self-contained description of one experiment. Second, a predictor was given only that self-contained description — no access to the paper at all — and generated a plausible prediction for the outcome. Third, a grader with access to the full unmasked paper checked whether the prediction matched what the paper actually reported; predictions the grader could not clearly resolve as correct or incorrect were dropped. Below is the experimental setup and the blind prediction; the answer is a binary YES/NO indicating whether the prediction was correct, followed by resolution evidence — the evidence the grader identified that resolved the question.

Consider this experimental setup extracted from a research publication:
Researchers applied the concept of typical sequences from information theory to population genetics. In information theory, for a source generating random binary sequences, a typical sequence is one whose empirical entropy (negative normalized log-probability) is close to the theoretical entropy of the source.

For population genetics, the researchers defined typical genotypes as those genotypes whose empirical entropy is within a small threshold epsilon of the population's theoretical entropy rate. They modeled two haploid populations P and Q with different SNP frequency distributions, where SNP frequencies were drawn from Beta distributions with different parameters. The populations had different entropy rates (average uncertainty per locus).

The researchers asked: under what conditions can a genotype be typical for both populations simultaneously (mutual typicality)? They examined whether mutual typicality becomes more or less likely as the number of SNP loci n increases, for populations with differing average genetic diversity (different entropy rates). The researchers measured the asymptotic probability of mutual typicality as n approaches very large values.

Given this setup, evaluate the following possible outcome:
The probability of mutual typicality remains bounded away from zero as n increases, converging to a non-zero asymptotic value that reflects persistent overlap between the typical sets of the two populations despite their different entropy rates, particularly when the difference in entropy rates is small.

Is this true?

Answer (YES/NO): NO